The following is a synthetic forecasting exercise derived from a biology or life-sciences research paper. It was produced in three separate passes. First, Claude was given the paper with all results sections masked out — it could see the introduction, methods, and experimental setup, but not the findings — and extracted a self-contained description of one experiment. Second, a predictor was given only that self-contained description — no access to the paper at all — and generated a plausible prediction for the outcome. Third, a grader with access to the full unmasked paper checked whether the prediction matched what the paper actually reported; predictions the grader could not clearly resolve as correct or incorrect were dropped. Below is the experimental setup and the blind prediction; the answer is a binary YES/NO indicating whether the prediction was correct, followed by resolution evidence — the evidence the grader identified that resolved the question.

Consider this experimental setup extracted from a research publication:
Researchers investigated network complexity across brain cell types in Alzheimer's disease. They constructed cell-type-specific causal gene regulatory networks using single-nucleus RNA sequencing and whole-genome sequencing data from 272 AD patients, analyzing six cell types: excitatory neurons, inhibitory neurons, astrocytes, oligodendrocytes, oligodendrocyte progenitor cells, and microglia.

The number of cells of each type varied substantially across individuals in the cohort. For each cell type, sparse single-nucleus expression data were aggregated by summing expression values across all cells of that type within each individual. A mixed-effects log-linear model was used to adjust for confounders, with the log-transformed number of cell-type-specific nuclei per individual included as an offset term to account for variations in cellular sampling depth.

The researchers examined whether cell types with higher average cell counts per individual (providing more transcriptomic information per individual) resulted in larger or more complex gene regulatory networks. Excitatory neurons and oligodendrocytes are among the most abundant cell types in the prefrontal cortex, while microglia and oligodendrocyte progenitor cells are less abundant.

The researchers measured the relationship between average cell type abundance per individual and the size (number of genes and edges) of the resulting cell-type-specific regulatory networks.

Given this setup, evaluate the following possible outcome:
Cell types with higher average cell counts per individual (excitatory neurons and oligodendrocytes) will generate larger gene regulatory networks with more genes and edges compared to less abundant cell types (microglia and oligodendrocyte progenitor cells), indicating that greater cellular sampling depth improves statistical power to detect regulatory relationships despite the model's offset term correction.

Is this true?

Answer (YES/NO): NO